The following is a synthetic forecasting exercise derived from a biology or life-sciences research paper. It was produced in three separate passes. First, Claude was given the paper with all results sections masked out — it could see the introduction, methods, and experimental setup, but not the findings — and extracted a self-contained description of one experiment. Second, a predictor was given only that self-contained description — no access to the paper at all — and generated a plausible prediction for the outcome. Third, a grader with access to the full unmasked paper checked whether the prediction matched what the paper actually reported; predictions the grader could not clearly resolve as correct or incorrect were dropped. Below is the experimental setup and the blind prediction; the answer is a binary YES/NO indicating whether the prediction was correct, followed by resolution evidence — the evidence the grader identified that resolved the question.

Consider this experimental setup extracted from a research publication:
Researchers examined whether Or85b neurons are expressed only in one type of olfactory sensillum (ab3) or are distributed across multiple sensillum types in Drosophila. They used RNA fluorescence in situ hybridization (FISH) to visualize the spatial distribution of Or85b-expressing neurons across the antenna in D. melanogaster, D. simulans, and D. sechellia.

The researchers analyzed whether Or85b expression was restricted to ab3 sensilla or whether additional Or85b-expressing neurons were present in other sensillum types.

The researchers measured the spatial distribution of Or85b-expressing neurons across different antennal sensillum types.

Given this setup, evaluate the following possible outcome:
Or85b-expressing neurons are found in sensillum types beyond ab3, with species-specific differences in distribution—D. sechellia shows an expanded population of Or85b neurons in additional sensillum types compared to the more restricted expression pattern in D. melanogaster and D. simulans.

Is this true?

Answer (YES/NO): NO